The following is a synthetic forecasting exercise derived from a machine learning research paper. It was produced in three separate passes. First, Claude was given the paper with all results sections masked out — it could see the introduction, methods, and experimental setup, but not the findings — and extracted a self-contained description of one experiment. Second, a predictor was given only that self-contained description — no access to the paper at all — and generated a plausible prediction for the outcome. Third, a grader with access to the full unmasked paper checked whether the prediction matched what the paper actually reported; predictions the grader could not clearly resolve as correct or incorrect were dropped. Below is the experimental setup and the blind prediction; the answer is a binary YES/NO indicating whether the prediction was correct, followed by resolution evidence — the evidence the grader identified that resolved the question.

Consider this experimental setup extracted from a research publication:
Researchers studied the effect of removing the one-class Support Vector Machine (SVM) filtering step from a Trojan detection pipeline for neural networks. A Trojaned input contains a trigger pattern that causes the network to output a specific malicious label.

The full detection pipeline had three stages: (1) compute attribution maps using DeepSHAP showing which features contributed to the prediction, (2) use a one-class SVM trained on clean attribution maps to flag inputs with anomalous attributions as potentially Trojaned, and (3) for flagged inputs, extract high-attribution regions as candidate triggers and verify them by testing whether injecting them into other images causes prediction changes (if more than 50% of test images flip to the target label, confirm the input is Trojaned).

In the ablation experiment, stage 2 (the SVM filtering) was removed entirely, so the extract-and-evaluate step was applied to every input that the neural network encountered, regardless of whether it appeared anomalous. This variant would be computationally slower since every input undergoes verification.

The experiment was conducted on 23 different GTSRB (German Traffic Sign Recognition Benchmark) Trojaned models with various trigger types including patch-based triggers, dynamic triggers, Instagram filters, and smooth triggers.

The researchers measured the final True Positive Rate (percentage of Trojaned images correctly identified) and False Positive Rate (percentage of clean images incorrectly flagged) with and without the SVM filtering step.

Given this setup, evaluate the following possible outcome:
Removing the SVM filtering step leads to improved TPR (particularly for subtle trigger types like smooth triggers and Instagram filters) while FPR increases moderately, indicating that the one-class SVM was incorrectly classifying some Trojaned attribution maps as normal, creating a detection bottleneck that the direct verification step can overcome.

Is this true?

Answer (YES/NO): NO